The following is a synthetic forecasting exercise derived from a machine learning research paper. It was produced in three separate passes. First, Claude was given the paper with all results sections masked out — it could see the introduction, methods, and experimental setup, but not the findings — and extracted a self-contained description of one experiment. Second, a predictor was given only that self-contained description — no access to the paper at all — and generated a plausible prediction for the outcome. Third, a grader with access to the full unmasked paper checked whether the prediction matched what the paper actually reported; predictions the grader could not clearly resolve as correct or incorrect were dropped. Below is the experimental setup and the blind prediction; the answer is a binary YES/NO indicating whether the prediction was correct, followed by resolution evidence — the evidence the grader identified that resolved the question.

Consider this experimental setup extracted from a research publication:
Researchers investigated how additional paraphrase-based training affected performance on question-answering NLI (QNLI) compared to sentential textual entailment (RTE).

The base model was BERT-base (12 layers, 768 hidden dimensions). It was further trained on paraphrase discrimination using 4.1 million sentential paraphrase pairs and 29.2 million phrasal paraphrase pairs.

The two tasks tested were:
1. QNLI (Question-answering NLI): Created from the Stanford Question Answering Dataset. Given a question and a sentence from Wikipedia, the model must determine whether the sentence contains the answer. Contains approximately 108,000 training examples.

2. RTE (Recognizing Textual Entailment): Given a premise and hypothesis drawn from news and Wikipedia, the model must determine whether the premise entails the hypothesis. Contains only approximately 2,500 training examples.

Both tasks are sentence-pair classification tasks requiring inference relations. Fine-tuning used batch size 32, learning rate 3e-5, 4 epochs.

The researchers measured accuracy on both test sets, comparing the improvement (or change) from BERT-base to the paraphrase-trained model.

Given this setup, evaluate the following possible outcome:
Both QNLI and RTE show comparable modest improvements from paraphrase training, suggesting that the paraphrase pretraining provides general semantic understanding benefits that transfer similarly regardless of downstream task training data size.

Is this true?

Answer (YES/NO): NO